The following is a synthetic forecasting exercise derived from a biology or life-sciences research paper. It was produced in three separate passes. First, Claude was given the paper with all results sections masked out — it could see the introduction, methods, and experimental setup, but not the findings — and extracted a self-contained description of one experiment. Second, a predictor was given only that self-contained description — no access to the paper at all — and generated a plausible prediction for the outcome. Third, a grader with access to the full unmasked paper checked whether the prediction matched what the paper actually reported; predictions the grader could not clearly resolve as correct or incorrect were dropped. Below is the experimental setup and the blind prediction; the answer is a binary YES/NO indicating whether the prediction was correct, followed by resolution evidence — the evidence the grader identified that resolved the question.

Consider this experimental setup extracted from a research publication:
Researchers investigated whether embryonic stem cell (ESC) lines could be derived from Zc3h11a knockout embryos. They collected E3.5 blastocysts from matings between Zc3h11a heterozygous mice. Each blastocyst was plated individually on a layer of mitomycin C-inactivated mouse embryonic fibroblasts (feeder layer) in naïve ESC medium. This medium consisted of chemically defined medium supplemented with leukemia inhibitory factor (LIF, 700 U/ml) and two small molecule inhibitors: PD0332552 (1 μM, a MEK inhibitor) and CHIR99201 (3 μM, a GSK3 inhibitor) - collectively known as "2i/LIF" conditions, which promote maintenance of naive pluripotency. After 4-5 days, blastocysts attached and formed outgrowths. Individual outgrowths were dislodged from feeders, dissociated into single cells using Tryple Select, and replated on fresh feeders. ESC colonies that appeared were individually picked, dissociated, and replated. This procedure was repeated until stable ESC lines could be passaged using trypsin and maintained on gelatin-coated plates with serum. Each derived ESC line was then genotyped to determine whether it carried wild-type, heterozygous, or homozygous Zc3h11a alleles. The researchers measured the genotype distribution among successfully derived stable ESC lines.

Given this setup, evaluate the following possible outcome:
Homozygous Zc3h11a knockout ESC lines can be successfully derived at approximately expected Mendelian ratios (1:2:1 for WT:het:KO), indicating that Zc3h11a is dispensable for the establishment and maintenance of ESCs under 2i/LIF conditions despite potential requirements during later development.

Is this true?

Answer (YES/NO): NO